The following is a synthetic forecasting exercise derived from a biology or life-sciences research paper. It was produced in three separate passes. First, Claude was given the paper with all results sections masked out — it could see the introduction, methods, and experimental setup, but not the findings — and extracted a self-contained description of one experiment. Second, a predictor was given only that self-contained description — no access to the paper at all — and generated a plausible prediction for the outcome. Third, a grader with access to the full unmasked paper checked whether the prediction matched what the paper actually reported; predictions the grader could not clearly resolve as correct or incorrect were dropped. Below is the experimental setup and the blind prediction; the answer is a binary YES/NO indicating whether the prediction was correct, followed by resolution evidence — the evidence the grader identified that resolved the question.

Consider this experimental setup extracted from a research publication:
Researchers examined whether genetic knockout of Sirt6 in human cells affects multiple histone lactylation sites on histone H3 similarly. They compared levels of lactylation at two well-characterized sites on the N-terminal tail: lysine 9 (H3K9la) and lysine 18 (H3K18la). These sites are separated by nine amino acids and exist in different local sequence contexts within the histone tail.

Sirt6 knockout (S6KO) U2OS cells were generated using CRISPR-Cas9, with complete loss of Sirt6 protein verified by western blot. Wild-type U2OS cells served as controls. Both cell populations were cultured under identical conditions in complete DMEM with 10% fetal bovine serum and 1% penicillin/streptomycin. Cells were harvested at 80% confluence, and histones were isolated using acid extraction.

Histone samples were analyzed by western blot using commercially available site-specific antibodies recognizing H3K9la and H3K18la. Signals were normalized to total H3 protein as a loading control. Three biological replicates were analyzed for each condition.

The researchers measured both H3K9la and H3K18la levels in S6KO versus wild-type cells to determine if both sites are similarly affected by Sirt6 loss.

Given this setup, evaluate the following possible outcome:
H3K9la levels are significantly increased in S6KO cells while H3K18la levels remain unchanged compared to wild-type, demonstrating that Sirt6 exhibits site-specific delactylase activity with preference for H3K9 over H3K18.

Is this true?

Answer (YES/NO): NO